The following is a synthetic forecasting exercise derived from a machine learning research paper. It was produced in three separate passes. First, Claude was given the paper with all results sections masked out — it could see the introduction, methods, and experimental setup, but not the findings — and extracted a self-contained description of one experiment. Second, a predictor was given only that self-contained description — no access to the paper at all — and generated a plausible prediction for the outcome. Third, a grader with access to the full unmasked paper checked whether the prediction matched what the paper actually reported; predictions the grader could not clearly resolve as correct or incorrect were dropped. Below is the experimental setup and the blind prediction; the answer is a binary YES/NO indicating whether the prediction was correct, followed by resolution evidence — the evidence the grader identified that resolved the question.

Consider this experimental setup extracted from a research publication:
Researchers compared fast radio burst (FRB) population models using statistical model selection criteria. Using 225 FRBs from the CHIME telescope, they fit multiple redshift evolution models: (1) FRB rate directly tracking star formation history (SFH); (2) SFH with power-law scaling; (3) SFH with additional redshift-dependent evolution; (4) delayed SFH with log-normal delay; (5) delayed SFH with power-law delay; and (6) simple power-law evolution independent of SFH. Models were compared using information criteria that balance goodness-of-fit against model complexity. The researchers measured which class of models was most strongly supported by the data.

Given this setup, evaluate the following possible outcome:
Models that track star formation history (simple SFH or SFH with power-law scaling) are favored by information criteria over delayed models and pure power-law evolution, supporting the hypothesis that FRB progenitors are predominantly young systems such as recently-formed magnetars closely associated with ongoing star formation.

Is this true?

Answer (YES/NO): YES